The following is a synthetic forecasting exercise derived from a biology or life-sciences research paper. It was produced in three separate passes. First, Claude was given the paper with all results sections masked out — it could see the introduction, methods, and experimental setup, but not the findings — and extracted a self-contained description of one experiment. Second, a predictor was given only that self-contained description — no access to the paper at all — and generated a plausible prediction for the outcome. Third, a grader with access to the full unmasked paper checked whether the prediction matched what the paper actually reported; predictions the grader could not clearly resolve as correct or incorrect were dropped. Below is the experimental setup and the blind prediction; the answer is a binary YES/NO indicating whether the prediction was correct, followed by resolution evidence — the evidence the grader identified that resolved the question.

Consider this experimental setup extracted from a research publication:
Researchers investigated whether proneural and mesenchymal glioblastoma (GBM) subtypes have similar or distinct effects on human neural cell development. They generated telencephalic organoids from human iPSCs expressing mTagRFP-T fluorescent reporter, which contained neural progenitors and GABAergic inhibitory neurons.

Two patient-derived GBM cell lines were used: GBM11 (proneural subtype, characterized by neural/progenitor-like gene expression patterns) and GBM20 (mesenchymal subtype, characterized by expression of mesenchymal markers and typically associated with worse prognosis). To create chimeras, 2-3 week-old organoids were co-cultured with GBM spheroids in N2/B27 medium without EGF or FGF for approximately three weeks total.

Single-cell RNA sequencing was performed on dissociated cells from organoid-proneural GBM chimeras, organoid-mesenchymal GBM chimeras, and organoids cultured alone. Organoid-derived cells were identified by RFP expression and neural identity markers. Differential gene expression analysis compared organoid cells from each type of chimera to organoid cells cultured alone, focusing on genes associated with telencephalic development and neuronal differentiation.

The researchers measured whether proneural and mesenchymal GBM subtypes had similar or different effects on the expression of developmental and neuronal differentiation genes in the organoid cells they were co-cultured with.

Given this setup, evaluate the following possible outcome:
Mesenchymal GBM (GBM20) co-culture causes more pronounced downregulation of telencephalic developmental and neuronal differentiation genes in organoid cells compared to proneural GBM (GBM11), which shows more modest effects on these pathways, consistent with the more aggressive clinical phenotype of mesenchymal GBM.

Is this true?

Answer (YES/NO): NO